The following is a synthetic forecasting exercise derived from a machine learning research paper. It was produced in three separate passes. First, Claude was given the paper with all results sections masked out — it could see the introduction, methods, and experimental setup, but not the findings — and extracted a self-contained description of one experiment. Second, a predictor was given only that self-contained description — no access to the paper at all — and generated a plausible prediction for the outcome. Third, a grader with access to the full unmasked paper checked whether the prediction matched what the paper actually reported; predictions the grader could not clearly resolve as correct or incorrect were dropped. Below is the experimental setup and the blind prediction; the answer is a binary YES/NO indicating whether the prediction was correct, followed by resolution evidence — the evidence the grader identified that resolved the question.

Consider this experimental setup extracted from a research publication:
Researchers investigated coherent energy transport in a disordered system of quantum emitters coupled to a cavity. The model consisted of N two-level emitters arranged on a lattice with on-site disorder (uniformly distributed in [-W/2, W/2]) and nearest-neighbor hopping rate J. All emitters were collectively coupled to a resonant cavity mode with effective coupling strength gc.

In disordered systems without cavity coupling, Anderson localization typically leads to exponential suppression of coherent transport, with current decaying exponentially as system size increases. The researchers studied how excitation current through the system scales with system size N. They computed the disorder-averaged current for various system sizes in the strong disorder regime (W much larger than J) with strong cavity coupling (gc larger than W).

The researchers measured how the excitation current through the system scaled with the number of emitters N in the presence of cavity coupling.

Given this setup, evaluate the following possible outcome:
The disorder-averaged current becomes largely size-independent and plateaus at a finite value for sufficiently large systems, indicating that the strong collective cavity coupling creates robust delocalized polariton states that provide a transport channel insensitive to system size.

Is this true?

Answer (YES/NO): NO